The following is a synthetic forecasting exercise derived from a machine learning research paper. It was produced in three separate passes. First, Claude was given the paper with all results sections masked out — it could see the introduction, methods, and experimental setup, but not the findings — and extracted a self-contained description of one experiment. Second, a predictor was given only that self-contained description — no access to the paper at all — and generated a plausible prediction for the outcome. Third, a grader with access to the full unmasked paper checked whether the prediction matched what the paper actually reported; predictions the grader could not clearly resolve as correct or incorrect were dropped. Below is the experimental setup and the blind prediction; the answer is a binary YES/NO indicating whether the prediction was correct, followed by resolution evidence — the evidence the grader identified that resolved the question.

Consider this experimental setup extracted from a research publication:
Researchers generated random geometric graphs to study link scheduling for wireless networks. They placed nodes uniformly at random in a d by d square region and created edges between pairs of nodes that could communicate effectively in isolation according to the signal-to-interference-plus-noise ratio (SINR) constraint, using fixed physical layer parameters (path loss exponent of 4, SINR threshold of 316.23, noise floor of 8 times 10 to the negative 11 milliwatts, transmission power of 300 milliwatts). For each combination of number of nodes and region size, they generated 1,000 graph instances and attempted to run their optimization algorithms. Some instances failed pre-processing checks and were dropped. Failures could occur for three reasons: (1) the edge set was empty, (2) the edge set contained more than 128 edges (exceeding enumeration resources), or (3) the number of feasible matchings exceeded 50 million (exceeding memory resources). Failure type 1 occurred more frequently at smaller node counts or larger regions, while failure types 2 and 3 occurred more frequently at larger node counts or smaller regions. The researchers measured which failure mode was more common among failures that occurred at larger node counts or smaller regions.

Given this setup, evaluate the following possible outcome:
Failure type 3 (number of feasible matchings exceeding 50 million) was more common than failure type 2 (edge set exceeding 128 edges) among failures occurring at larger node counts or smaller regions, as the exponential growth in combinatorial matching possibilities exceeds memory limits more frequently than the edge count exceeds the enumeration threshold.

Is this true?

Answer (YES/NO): NO